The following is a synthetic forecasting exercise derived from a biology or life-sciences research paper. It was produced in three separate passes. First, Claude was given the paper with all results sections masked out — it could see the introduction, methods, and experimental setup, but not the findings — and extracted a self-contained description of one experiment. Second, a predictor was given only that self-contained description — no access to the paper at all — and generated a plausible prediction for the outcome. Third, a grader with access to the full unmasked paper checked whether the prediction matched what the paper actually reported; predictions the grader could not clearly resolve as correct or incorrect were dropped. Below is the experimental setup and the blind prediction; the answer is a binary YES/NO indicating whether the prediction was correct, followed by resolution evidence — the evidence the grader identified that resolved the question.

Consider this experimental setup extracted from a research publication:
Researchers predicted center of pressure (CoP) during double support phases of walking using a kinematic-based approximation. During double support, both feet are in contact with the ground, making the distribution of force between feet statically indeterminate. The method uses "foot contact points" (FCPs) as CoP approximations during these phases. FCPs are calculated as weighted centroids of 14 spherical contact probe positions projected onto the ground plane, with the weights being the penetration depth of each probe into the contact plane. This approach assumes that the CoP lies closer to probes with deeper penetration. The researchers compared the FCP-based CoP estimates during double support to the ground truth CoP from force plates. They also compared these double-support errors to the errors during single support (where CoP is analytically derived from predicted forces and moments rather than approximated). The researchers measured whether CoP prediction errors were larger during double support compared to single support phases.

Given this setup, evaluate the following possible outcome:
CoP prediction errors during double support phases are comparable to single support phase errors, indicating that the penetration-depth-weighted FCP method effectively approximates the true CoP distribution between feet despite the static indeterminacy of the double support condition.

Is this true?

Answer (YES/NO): NO